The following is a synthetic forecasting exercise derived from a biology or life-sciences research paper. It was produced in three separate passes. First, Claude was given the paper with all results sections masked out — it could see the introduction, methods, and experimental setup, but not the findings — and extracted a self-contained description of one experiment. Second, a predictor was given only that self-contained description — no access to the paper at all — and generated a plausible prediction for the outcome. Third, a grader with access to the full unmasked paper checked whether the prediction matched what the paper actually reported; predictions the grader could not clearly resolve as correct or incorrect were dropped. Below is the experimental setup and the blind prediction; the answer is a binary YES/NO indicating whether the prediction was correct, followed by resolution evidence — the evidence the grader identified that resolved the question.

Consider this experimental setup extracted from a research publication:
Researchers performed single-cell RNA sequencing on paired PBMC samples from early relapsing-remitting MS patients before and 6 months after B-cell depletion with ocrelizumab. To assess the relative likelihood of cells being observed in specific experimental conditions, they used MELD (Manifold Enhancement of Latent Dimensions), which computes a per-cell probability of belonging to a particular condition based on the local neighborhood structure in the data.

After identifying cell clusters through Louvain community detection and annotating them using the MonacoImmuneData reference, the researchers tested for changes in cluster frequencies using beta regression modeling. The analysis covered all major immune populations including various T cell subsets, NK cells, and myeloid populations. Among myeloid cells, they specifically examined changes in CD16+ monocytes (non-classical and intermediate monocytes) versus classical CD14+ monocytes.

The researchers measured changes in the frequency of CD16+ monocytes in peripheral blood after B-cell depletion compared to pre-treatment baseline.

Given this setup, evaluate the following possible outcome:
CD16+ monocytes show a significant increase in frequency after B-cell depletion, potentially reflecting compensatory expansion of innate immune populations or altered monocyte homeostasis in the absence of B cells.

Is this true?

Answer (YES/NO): YES